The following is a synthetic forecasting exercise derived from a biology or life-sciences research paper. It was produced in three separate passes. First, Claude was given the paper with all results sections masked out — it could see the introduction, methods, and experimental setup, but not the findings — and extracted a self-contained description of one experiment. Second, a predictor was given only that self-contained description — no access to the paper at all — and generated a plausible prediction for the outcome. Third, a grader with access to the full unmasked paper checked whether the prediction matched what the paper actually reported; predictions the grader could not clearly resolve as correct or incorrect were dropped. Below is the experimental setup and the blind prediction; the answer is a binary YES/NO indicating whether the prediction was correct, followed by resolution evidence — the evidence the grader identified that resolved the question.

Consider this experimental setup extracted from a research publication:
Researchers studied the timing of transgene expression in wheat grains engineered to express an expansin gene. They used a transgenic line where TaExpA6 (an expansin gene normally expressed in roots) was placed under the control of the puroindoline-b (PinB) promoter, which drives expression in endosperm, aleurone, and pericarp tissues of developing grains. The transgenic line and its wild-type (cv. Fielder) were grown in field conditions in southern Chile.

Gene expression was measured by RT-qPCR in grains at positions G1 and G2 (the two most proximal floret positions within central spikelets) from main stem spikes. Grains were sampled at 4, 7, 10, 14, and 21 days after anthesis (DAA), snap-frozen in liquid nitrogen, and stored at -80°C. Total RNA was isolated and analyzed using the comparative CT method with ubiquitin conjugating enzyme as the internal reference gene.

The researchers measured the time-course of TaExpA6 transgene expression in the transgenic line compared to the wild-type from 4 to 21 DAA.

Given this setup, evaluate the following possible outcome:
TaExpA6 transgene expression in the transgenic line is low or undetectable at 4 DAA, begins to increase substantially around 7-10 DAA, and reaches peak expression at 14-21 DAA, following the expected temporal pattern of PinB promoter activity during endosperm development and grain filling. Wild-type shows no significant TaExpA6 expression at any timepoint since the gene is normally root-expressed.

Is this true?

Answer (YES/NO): NO